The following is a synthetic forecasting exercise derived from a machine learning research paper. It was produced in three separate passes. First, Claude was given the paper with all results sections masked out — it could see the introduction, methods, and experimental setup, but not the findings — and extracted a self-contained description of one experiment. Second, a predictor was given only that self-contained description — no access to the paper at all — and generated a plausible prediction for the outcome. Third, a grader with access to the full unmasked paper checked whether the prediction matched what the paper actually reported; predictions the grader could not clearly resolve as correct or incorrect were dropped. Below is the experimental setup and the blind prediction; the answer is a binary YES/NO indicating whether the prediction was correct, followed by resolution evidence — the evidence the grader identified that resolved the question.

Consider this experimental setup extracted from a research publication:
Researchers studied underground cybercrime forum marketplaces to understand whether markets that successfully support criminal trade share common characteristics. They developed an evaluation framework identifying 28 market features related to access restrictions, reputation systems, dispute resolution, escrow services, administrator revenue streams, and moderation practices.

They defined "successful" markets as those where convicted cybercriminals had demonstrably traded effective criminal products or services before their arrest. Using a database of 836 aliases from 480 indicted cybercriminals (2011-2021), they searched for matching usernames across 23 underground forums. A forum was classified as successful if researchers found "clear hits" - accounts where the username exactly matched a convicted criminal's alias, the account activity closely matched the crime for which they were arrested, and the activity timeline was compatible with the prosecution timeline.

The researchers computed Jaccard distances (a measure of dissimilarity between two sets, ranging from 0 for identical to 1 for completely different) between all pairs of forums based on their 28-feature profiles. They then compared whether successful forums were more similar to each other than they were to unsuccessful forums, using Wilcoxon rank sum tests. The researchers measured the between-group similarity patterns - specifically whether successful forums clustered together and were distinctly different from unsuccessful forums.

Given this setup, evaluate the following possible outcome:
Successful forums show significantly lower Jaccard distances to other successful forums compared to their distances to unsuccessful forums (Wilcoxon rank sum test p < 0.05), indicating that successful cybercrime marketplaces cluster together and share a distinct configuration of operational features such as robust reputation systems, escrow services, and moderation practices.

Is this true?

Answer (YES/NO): YES